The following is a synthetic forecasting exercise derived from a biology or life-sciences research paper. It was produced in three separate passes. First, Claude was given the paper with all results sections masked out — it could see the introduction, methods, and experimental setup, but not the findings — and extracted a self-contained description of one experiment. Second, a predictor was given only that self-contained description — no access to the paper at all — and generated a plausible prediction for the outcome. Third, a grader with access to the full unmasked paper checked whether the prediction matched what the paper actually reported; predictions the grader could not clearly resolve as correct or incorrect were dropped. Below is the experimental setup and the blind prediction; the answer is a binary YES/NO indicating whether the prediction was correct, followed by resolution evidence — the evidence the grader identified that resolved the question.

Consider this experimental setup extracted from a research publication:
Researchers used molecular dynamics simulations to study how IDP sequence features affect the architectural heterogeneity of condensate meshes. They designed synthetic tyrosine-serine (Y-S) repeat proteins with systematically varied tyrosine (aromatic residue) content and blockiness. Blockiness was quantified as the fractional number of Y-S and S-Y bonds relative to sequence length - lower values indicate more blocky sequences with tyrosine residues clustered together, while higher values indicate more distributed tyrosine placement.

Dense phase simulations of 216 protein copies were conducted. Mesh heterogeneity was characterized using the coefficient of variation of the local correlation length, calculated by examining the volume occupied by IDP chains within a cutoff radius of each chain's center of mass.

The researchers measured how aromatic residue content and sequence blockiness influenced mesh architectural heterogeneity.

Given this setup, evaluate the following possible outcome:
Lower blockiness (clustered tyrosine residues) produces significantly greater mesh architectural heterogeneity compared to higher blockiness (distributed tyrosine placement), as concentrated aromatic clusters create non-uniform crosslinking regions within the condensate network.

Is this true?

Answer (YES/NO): NO